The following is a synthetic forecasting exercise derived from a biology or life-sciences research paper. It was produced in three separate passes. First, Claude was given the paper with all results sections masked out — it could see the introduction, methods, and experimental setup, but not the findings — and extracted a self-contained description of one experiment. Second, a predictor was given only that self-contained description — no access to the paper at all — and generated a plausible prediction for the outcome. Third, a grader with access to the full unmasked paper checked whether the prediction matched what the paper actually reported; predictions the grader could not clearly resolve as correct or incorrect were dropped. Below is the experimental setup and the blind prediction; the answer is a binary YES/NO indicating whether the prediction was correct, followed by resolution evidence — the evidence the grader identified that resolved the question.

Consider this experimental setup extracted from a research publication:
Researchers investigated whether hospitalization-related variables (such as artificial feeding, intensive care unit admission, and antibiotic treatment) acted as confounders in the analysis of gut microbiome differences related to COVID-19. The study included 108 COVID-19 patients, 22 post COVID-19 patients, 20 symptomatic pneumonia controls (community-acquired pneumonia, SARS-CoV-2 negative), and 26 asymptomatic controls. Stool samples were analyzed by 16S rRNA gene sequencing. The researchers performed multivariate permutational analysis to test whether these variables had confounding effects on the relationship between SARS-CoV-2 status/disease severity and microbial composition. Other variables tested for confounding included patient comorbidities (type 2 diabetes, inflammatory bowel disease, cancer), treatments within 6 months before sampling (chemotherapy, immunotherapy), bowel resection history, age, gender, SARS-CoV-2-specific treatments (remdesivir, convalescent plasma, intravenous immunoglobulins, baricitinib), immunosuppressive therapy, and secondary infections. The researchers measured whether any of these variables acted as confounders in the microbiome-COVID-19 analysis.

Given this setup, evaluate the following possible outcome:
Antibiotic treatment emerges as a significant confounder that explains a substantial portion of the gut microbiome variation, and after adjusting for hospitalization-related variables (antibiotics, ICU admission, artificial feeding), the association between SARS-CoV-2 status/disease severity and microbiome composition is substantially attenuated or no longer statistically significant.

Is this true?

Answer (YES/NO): NO